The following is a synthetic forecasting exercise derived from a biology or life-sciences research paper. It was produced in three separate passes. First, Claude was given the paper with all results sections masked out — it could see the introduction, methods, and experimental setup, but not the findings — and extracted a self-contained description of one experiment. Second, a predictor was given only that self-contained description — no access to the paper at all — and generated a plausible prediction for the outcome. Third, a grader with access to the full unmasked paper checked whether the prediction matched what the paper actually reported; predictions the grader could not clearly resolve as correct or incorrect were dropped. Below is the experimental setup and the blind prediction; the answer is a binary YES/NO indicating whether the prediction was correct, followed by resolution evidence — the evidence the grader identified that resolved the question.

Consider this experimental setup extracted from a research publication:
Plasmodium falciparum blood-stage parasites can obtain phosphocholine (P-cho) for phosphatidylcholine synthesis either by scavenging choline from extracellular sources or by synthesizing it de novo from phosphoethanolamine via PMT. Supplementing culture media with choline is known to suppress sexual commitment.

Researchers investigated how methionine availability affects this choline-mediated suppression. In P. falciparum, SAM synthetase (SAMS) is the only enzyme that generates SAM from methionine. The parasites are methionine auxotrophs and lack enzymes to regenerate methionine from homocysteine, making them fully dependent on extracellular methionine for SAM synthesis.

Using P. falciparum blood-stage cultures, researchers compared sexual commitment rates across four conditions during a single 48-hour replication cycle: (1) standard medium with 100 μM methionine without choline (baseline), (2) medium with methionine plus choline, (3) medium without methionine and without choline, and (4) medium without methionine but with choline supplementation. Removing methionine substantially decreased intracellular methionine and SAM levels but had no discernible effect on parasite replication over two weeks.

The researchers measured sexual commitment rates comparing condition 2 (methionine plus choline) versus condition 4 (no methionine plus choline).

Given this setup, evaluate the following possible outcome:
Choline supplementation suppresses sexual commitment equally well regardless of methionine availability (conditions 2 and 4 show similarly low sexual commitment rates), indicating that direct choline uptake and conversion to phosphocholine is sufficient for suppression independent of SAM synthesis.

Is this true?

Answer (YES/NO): NO